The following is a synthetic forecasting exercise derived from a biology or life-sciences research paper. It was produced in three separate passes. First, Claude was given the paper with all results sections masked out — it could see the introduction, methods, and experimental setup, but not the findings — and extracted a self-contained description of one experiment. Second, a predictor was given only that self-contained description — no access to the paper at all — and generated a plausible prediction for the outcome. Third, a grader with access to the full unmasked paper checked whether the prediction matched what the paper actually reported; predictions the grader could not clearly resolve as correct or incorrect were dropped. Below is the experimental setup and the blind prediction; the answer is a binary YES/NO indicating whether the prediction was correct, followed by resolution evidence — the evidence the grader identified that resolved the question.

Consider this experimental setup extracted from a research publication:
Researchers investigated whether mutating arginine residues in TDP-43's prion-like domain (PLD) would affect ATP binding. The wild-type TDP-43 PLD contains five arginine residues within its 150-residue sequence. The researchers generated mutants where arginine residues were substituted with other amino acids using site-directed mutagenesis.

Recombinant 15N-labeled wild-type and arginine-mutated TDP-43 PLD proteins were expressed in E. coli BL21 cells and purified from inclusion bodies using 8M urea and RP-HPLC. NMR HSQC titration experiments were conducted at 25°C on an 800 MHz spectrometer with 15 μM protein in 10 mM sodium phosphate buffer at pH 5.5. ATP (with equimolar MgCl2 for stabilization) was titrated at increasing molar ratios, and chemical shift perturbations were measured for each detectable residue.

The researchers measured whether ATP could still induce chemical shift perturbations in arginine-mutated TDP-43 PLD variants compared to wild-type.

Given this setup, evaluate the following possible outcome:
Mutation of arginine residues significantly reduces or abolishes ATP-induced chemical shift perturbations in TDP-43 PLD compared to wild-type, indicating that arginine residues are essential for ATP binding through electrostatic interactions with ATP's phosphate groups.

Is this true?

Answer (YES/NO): NO